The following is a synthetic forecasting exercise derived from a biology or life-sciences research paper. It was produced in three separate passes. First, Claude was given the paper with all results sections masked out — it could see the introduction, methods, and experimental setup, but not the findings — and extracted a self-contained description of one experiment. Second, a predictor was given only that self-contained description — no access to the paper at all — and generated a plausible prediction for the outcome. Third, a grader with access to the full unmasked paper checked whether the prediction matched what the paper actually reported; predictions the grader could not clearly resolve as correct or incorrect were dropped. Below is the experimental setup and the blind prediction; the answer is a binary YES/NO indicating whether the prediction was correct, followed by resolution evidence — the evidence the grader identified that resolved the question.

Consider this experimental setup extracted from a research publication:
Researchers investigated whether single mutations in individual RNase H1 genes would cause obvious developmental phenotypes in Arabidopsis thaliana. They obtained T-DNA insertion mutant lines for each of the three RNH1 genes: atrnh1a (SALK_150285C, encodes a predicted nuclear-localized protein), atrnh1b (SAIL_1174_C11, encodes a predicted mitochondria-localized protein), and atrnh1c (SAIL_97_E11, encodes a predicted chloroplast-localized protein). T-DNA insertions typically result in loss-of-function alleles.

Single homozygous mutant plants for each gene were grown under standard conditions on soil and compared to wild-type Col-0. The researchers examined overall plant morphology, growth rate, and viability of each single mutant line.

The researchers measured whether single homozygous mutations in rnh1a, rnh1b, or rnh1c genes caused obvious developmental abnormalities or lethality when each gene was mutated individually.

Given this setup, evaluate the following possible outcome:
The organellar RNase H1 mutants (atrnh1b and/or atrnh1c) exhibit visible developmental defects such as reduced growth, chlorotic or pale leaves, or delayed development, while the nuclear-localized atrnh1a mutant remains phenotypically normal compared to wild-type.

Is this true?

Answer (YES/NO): YES